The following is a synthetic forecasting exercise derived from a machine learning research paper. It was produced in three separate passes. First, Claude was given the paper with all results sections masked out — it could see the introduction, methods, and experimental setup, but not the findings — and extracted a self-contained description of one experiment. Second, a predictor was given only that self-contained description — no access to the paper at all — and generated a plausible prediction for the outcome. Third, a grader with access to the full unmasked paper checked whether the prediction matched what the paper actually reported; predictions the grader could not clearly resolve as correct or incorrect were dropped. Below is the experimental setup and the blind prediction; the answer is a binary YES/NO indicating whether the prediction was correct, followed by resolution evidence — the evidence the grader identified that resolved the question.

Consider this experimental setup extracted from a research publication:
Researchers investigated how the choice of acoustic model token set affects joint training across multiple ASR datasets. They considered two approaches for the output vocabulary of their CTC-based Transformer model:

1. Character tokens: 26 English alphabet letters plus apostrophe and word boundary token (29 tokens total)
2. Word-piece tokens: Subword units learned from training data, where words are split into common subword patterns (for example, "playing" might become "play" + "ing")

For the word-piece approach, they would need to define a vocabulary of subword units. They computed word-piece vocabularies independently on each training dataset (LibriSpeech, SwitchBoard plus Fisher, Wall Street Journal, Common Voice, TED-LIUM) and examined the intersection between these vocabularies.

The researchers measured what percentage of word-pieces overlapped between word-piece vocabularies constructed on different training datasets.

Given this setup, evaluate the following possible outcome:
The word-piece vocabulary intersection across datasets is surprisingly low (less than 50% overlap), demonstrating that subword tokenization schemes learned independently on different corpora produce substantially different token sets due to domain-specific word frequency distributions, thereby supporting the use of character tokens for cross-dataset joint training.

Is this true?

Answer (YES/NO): YES